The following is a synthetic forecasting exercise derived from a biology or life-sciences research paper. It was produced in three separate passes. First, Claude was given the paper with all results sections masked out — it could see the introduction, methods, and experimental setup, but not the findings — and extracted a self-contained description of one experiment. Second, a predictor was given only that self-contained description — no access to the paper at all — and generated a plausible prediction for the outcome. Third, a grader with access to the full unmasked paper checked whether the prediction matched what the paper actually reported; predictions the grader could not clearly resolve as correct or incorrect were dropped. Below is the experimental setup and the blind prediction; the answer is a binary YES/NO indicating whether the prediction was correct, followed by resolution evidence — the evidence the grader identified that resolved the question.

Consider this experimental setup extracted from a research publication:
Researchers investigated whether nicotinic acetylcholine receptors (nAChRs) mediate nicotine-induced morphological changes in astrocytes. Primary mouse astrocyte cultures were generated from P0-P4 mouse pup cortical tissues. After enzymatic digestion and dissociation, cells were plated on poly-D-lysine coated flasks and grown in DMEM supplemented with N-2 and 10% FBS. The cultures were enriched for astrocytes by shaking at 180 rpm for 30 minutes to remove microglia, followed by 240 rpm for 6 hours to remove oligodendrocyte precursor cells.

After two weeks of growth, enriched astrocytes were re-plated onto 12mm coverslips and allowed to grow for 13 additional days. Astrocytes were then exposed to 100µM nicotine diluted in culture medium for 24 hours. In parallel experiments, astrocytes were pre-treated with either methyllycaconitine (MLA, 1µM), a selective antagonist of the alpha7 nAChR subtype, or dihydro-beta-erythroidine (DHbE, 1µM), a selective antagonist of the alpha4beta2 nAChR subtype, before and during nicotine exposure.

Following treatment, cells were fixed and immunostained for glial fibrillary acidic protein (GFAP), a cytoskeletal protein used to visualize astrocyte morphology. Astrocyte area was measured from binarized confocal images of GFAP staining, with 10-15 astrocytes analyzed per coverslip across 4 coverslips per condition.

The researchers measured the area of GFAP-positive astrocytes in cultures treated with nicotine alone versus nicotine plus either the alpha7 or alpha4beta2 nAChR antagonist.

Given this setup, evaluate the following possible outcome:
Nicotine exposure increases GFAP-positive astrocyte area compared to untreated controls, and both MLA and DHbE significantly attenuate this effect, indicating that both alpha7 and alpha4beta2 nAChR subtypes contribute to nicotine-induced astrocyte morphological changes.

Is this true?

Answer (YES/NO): YES